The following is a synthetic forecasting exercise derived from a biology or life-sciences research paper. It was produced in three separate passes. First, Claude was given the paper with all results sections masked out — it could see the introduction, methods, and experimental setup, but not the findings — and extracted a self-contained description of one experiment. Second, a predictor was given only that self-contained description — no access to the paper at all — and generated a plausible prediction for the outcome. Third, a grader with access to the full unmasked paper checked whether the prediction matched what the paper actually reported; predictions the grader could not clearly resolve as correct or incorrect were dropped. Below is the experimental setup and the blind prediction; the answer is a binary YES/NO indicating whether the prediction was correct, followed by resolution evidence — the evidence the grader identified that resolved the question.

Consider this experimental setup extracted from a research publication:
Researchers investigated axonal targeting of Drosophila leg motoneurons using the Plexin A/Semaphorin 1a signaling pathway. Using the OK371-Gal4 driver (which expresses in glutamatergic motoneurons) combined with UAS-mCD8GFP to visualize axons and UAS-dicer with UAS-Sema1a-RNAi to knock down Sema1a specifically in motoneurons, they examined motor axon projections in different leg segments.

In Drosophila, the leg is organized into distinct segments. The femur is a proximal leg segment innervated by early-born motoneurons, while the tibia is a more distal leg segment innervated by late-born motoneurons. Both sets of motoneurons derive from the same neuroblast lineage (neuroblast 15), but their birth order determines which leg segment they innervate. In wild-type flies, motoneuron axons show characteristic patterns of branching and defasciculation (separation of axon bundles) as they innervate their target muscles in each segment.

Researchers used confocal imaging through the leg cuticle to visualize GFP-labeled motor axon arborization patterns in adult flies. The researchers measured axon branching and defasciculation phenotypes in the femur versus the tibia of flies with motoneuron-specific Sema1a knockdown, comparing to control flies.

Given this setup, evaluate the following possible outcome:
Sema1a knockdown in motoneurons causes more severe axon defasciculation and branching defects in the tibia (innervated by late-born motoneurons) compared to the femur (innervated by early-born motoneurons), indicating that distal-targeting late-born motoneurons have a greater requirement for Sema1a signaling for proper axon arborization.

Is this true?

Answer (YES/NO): NO